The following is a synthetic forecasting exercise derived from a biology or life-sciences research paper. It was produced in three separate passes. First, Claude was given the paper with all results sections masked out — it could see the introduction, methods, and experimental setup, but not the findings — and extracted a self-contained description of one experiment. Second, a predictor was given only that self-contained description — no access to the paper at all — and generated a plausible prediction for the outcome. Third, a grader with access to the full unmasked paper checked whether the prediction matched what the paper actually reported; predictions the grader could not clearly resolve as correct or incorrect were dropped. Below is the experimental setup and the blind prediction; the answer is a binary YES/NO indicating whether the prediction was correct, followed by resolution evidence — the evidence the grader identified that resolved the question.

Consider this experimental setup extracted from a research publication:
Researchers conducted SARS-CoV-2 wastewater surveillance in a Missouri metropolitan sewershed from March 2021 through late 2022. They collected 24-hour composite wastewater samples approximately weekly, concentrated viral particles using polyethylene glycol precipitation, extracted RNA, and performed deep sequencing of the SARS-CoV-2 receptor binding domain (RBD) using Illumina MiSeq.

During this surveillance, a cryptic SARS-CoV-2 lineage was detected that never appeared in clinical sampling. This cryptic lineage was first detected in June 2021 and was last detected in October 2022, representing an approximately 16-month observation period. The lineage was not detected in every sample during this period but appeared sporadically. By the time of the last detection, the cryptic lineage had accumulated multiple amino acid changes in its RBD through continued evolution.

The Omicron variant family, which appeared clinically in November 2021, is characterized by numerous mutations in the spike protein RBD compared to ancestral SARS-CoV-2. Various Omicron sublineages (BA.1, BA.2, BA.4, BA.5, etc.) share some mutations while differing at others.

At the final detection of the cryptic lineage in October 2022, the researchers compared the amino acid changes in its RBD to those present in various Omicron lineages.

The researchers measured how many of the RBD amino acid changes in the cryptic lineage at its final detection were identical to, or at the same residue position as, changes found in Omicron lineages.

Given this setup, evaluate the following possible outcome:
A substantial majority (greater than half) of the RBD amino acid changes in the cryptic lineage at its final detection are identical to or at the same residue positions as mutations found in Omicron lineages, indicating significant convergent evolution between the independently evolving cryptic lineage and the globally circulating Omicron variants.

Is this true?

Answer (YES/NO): YES